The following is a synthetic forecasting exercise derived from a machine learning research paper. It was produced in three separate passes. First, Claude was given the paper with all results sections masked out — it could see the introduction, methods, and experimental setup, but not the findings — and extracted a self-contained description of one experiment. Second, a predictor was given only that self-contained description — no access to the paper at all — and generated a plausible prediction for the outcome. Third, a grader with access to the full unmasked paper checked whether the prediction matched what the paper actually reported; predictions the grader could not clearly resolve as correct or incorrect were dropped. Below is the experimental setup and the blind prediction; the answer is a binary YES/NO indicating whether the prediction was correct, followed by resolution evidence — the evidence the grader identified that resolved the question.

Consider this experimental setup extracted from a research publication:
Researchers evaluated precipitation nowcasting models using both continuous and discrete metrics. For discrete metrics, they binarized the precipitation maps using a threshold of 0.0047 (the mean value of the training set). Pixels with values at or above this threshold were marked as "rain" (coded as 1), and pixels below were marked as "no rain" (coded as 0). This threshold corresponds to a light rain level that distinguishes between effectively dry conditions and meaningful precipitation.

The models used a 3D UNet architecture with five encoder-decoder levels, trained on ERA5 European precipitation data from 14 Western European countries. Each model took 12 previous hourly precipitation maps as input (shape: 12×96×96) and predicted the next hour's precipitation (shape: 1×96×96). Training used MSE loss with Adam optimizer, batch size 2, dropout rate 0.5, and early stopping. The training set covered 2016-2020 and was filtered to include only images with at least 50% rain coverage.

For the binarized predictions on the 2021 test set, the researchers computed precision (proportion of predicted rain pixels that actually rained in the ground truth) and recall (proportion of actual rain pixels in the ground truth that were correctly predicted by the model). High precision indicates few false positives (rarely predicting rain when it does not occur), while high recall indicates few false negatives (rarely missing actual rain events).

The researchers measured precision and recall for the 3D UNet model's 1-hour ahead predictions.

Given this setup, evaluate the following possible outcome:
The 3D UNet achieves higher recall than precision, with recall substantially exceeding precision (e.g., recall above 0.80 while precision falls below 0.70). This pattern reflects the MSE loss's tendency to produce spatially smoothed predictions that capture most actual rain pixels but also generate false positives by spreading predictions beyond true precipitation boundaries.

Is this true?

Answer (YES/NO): YES